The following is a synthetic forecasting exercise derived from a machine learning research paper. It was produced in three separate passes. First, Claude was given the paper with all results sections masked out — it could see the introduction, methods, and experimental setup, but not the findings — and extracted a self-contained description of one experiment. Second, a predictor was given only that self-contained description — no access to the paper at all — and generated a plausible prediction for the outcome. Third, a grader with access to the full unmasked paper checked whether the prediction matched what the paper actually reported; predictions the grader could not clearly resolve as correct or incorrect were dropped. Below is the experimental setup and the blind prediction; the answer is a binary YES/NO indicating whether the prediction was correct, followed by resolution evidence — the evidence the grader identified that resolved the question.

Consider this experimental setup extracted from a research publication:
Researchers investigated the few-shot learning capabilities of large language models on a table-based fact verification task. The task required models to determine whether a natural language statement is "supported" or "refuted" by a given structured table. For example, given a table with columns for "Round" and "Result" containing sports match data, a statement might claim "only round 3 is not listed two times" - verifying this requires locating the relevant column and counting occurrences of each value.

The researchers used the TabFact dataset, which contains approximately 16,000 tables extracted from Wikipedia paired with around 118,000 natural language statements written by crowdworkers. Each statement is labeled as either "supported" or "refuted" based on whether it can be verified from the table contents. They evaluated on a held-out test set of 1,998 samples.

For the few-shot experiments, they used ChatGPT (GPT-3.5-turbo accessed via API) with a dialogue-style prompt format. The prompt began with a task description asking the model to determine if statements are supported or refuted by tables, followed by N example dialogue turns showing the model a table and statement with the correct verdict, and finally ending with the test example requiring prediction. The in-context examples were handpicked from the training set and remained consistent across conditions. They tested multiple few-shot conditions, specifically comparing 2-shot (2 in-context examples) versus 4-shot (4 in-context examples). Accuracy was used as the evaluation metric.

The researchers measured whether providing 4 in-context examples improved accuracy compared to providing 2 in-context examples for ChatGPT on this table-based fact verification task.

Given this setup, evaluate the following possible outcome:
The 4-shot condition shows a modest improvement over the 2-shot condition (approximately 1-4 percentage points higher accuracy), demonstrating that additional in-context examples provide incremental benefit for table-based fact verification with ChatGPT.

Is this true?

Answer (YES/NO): NO